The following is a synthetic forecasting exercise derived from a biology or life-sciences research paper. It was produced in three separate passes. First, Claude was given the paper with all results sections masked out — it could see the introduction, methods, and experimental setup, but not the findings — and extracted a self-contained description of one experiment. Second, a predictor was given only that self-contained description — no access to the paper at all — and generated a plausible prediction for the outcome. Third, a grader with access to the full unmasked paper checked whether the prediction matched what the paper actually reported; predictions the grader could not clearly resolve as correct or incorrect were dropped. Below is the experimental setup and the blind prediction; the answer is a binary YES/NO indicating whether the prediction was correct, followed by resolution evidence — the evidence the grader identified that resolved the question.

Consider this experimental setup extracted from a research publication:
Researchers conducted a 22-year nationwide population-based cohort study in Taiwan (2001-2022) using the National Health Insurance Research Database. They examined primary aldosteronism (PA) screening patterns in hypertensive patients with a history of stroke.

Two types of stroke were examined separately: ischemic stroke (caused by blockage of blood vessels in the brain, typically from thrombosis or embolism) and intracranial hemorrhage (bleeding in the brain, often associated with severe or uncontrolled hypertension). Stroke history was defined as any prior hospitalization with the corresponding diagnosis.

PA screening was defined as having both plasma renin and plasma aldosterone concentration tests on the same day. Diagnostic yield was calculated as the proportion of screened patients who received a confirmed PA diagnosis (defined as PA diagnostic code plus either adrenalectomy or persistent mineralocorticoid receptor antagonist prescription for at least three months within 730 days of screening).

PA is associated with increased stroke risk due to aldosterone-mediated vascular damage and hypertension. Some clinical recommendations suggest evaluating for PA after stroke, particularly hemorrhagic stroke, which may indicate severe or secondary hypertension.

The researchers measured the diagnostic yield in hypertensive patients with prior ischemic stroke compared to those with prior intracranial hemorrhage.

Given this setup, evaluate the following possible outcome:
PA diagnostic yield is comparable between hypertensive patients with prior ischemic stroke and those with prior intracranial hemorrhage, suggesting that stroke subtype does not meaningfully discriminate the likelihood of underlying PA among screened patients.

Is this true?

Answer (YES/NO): NO